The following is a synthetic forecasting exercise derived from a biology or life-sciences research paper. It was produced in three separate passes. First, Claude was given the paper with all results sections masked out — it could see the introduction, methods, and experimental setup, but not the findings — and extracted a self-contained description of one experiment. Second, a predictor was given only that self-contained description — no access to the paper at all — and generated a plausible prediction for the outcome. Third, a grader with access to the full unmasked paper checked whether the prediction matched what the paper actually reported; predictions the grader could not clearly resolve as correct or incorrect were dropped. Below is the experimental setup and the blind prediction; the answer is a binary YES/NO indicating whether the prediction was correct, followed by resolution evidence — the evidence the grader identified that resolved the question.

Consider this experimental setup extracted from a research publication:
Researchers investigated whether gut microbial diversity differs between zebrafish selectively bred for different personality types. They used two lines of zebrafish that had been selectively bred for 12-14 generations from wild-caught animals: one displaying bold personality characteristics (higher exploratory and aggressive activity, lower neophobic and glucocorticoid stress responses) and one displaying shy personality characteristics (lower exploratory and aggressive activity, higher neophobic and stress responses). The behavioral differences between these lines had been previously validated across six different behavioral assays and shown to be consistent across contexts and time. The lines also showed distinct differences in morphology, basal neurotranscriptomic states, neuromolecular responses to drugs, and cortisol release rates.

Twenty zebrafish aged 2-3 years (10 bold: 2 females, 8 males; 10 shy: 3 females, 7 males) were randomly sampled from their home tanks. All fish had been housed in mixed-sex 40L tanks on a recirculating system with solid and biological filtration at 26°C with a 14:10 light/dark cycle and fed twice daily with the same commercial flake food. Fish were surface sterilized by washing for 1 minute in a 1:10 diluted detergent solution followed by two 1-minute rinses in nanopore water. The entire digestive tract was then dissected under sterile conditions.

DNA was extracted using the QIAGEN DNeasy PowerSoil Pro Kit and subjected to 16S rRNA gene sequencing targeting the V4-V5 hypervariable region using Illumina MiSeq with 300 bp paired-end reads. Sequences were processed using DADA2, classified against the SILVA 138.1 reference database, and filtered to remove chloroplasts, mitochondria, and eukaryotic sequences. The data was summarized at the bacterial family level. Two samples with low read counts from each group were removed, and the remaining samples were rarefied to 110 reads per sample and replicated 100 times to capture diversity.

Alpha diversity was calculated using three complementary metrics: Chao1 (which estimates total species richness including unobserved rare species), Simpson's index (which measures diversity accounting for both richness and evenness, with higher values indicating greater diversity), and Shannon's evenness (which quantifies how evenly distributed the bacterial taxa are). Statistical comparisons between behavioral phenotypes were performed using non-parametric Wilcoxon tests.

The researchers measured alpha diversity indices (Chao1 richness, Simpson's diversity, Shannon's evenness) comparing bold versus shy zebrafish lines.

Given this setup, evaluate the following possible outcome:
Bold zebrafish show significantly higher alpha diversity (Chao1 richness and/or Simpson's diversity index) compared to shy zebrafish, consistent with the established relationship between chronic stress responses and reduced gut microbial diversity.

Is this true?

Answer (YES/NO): NO